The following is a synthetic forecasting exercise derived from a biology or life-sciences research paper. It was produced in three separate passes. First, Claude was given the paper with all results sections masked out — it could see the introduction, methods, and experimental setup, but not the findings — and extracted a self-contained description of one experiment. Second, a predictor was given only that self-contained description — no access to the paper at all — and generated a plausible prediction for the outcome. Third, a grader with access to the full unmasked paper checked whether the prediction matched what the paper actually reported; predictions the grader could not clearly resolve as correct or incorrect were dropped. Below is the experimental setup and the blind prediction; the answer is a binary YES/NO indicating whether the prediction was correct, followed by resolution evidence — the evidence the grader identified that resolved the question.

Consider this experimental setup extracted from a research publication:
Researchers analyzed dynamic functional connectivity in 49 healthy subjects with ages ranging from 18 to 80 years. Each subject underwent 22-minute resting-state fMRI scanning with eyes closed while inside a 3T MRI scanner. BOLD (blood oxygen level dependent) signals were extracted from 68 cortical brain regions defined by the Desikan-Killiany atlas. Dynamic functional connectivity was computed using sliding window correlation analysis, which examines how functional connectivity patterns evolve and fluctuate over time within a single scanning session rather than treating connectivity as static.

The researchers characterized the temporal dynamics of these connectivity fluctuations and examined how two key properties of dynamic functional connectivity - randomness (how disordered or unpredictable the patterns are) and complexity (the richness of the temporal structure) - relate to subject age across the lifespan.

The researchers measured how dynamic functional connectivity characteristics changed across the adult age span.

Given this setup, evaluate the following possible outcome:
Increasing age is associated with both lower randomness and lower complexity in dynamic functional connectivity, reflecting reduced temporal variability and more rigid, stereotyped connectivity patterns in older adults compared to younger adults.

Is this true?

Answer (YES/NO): NO